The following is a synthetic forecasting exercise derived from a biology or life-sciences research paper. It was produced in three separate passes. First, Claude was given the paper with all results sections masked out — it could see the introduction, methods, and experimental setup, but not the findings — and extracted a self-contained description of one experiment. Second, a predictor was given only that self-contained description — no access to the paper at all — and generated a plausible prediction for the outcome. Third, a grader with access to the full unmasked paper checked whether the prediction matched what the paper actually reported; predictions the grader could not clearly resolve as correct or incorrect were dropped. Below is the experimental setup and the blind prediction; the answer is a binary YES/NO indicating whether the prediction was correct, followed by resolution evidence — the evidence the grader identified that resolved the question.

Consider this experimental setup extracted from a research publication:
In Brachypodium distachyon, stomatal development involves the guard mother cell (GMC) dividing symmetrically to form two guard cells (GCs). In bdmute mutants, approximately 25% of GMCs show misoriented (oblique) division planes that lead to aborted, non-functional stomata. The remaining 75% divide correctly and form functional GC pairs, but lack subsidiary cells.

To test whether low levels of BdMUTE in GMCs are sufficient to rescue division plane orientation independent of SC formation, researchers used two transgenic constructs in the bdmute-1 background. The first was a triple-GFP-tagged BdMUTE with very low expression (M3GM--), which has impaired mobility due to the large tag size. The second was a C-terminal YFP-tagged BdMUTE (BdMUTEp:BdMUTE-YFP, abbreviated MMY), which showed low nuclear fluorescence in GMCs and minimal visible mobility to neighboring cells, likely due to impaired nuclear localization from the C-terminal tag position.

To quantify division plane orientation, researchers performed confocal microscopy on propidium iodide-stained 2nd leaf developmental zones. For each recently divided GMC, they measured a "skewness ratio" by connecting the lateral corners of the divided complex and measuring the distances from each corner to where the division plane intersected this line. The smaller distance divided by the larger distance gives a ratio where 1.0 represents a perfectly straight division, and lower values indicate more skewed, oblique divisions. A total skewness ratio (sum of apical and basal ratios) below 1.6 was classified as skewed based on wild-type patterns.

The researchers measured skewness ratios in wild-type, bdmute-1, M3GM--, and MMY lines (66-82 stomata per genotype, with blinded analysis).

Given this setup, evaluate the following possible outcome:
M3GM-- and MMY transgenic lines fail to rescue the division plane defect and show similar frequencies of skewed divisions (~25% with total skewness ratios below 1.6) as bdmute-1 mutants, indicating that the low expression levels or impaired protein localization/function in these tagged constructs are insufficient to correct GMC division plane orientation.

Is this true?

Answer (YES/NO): NO